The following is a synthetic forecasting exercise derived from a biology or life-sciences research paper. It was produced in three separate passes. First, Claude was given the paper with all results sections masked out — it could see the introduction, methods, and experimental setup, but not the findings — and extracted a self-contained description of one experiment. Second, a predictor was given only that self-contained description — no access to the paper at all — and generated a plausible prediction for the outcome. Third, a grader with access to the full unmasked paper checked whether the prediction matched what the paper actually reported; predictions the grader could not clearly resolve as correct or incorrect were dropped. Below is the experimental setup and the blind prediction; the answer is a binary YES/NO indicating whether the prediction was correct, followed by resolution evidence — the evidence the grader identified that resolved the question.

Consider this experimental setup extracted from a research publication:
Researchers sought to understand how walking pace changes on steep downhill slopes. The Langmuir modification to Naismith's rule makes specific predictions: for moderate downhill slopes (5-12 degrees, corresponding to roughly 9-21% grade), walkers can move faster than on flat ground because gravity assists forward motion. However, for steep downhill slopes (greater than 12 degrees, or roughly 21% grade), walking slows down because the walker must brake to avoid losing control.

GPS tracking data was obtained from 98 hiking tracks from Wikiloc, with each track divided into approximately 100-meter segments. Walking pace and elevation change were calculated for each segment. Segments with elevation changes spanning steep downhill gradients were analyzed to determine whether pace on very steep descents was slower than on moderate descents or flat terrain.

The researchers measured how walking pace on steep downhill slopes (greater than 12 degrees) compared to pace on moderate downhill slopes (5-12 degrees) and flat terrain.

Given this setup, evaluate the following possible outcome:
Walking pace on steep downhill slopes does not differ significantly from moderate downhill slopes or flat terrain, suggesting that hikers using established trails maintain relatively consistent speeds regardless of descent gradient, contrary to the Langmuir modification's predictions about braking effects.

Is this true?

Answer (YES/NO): NO